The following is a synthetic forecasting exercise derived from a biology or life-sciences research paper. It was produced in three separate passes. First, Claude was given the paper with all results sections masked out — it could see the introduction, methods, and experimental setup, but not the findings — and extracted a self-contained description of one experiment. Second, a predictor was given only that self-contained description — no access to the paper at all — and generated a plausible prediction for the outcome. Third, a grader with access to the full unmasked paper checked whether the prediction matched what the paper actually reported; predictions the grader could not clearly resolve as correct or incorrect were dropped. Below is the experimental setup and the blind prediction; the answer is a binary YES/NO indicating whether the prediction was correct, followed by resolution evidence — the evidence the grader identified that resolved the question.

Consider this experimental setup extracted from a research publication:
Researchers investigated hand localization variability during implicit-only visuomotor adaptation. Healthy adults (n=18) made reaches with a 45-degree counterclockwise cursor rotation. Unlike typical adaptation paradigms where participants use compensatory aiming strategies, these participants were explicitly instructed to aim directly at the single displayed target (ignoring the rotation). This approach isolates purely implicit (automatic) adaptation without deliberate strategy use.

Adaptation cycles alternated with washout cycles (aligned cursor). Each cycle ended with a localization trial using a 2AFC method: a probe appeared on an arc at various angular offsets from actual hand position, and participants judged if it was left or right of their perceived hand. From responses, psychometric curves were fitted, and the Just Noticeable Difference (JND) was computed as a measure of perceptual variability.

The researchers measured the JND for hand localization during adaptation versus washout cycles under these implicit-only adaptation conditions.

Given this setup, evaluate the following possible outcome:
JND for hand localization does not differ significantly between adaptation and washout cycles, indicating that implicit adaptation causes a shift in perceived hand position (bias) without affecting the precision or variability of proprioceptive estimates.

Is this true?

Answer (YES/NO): YES